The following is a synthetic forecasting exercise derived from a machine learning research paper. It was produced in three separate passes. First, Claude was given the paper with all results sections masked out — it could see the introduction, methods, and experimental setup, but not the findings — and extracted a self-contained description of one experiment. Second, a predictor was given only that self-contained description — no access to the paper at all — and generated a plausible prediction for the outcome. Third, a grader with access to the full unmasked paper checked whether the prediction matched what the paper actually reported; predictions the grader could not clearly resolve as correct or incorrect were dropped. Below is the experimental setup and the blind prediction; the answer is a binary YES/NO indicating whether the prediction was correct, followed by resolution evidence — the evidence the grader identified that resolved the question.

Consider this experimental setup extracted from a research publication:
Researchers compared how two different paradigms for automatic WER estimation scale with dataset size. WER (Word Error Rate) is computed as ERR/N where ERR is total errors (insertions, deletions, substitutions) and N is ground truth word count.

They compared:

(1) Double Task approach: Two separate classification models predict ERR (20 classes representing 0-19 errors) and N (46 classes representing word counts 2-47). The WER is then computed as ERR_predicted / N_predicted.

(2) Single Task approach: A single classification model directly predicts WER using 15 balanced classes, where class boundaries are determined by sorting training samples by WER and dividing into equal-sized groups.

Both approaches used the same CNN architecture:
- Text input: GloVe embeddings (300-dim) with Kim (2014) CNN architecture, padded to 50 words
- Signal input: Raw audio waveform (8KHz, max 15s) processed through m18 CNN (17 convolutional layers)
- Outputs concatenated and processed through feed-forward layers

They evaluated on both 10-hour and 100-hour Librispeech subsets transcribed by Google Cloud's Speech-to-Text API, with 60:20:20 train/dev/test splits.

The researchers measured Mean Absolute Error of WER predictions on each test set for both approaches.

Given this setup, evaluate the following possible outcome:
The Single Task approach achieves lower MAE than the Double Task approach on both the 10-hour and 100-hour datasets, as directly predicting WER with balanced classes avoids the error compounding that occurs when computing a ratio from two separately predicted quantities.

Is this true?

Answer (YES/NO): YES